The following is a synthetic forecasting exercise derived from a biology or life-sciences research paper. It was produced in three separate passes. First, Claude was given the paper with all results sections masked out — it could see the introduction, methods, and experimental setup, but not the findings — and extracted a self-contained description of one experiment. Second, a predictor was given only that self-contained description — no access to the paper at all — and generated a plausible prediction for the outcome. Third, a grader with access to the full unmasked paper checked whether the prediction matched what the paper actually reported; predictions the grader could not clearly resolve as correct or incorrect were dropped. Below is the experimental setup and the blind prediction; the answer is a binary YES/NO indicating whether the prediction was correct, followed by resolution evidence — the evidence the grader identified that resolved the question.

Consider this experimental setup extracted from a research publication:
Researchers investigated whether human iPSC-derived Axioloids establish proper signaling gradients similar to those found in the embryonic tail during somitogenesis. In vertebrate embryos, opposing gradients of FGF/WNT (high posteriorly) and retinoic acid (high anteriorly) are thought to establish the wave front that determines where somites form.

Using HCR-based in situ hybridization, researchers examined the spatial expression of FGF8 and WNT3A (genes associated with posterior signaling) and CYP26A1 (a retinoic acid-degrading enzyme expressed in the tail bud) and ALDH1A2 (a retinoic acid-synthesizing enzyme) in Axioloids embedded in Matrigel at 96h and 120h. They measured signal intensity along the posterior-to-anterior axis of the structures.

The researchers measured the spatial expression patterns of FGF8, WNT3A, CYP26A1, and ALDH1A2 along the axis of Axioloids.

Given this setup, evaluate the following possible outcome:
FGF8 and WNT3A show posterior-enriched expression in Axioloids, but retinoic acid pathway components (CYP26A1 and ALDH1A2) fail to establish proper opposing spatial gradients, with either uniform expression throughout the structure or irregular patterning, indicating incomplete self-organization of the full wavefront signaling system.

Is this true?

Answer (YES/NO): NO